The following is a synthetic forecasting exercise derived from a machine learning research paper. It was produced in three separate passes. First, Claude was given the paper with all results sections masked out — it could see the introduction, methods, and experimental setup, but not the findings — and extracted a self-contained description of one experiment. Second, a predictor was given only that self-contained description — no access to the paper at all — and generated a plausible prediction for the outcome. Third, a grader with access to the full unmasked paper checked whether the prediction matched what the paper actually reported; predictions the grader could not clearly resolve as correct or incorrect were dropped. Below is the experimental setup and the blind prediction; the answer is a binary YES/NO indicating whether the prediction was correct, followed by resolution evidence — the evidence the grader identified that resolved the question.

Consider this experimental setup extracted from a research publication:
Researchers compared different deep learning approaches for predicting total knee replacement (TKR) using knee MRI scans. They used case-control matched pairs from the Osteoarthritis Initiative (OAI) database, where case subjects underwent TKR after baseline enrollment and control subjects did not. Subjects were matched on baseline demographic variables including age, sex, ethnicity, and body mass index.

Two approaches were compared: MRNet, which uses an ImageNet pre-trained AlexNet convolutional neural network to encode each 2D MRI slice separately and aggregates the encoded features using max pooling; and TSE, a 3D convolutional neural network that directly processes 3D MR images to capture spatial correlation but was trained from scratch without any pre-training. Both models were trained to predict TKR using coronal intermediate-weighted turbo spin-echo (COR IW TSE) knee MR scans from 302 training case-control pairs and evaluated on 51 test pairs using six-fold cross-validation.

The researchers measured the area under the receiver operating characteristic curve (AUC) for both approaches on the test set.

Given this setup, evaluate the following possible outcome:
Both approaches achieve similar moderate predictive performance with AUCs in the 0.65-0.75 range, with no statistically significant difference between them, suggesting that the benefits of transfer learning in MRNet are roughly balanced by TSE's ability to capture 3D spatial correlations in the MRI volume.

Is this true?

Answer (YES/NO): NO